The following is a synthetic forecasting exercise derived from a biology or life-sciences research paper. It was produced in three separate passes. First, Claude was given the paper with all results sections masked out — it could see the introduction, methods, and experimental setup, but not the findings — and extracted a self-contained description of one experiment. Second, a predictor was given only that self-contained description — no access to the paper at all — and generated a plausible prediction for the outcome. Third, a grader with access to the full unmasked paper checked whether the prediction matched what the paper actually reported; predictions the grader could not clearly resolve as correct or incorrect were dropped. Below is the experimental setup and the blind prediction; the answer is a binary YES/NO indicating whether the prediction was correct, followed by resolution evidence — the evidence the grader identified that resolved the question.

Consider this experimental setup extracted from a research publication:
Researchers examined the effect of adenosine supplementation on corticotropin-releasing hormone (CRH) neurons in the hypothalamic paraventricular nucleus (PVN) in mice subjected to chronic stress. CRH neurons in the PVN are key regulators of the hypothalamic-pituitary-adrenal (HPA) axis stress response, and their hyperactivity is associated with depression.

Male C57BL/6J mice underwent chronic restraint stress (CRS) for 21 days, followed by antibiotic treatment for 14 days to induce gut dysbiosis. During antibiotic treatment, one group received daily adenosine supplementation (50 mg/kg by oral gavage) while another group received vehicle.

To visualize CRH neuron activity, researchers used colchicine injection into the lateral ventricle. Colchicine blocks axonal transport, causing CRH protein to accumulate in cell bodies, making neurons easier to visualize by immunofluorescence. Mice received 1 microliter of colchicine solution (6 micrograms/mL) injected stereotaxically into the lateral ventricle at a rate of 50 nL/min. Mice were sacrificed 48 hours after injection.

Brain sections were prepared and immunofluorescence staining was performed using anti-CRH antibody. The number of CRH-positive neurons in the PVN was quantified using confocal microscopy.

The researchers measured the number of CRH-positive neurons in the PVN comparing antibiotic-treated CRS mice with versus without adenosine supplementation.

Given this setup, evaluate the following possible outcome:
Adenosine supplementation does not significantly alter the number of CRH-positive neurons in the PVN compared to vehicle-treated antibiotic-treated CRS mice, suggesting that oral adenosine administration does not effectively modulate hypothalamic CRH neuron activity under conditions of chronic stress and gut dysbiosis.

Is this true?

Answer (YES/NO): NO